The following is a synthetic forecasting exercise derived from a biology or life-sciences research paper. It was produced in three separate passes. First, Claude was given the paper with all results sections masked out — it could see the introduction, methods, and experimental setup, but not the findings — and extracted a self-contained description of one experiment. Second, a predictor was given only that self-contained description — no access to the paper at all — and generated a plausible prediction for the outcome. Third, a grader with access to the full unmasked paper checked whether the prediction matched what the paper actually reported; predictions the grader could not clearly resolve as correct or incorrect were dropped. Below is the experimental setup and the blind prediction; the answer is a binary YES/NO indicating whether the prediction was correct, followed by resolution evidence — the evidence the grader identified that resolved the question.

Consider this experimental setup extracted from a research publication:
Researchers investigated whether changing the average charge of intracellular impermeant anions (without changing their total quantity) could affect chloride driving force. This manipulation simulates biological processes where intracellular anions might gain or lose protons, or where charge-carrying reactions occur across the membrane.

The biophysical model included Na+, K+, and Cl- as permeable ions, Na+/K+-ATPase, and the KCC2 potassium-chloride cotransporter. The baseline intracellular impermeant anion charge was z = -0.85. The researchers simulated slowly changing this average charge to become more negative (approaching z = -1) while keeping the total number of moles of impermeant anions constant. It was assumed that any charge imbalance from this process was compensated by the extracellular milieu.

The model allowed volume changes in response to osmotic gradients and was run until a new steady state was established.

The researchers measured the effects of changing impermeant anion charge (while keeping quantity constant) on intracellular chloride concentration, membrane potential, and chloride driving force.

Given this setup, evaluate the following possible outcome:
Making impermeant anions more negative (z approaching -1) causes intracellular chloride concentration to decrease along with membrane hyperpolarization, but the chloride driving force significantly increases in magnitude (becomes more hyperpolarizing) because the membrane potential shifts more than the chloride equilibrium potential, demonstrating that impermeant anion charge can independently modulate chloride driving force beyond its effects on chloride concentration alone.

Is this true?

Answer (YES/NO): NO